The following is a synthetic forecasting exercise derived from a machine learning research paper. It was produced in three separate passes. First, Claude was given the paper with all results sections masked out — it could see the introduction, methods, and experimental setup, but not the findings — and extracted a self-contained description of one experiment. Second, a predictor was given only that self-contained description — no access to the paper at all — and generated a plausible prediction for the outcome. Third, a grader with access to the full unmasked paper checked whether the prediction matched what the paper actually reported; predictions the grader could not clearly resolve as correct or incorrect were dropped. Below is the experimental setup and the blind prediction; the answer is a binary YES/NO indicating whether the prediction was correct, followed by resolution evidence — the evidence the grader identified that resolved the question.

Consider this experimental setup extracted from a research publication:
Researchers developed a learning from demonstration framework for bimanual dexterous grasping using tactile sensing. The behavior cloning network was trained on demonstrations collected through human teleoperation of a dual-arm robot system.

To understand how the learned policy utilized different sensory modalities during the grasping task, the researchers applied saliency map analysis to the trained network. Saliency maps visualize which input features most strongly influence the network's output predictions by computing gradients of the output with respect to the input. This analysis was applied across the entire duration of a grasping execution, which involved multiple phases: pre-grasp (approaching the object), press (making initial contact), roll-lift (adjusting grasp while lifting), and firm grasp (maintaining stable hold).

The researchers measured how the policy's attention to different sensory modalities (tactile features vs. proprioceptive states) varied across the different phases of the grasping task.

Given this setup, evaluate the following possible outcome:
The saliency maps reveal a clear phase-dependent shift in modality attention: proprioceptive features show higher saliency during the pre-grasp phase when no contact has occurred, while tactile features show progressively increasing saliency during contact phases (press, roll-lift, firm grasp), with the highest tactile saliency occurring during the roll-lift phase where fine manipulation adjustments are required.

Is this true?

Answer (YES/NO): NO